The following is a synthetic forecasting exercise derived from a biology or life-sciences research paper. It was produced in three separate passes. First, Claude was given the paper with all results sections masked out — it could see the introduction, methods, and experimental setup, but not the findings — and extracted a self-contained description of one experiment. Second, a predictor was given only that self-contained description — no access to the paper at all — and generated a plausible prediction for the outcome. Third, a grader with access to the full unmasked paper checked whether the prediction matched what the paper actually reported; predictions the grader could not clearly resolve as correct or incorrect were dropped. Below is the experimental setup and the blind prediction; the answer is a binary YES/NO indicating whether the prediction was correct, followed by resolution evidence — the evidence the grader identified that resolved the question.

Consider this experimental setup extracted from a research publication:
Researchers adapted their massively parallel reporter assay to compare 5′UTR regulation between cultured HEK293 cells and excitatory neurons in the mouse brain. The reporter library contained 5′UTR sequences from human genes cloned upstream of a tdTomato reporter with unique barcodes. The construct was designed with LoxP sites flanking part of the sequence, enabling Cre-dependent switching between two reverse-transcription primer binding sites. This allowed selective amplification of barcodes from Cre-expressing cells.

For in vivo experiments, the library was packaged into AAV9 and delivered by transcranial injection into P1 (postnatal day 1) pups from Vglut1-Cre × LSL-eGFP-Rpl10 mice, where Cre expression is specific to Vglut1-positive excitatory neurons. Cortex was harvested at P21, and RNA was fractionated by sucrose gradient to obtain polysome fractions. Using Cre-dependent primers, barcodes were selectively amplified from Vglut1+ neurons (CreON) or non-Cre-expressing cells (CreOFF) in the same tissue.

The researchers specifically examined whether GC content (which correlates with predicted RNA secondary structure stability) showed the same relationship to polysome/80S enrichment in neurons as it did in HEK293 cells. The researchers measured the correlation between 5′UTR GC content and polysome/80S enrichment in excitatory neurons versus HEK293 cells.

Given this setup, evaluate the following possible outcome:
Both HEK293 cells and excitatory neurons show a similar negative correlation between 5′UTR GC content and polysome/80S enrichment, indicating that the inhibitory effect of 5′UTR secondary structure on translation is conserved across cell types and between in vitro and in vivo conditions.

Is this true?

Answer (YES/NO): NO